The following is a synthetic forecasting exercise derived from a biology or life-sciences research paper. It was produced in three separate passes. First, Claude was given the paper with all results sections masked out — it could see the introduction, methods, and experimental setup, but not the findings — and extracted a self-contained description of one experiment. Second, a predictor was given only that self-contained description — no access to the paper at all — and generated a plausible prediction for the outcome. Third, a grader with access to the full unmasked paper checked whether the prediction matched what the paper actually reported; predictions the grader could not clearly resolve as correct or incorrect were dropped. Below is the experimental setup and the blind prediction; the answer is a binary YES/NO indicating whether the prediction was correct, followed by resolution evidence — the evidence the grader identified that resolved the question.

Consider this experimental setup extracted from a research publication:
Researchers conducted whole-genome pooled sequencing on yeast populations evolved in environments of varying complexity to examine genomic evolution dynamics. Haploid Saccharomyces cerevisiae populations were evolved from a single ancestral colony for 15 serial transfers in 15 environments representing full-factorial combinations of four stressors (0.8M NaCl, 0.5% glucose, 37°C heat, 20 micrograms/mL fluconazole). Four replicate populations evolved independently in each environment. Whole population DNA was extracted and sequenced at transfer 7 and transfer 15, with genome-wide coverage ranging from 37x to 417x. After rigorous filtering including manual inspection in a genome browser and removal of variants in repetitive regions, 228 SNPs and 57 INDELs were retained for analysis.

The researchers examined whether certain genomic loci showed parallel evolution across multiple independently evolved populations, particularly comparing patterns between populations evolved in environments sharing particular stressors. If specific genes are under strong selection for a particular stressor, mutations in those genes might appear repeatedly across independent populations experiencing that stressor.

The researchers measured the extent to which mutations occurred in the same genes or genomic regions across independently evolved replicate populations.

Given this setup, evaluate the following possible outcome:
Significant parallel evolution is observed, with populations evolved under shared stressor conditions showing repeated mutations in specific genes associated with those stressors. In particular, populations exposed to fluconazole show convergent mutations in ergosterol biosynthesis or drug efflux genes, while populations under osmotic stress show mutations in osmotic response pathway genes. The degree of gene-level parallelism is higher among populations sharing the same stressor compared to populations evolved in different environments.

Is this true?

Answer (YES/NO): YES